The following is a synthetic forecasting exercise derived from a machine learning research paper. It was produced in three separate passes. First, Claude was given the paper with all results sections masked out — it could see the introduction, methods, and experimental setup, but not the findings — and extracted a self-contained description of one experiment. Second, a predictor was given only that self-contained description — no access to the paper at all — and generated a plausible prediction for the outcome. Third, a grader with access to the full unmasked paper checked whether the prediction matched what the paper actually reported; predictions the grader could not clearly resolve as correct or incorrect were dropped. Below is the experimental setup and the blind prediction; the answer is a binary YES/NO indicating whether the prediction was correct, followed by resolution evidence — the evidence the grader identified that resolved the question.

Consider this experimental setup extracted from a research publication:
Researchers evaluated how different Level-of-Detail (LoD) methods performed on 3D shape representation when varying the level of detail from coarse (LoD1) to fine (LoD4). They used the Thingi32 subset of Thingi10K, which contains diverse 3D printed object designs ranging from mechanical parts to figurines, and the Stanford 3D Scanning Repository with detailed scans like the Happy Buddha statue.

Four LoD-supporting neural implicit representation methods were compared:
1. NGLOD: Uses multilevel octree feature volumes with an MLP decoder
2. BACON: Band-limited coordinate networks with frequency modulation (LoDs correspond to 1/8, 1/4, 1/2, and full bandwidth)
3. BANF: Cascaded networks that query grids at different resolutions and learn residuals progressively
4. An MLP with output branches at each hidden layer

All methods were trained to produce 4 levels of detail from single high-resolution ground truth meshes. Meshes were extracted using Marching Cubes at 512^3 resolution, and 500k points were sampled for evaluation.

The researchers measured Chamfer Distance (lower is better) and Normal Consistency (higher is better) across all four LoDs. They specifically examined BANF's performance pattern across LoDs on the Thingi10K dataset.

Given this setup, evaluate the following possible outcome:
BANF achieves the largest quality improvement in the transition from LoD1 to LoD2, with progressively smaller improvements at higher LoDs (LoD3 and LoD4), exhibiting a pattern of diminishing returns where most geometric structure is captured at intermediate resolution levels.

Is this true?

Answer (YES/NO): NO